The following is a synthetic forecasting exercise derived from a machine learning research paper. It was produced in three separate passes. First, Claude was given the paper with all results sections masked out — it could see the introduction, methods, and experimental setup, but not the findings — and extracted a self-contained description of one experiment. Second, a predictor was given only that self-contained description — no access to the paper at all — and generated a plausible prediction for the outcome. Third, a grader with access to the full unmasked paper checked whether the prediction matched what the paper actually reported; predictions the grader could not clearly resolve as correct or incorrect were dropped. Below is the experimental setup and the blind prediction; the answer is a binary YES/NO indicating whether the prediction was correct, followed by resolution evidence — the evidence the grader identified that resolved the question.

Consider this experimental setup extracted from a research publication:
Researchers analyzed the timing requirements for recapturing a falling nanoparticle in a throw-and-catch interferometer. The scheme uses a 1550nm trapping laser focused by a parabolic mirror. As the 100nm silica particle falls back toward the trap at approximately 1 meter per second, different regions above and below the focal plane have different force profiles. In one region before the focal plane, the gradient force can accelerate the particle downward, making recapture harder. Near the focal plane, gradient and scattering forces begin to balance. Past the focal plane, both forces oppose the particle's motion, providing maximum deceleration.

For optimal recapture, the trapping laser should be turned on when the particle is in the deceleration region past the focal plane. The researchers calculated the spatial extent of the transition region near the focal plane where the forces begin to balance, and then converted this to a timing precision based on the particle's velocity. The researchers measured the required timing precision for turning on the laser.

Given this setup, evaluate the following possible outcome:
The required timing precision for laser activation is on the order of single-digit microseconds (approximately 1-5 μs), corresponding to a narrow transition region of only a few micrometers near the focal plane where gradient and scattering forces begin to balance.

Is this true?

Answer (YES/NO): NO